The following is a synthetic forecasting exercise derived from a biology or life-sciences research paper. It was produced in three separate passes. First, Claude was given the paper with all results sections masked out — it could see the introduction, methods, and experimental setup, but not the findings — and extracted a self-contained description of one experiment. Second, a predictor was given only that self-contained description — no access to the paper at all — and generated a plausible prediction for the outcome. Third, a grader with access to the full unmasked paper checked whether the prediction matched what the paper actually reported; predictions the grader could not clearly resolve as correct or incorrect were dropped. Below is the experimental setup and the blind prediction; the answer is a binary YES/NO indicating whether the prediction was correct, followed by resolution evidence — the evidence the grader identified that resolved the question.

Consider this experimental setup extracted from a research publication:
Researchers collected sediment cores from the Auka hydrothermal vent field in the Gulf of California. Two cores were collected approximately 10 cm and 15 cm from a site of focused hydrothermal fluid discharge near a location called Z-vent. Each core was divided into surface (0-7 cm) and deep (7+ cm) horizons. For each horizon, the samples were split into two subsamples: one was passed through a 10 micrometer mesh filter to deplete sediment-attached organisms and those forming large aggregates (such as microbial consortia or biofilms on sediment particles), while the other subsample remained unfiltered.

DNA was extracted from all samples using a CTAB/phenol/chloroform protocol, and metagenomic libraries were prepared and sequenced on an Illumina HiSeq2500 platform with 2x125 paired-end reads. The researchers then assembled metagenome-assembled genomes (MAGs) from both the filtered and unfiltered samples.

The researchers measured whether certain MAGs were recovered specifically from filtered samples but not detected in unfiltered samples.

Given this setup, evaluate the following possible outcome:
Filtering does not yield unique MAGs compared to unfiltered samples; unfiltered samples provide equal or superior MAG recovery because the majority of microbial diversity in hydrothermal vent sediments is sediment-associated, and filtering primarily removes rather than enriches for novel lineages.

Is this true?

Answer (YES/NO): NO